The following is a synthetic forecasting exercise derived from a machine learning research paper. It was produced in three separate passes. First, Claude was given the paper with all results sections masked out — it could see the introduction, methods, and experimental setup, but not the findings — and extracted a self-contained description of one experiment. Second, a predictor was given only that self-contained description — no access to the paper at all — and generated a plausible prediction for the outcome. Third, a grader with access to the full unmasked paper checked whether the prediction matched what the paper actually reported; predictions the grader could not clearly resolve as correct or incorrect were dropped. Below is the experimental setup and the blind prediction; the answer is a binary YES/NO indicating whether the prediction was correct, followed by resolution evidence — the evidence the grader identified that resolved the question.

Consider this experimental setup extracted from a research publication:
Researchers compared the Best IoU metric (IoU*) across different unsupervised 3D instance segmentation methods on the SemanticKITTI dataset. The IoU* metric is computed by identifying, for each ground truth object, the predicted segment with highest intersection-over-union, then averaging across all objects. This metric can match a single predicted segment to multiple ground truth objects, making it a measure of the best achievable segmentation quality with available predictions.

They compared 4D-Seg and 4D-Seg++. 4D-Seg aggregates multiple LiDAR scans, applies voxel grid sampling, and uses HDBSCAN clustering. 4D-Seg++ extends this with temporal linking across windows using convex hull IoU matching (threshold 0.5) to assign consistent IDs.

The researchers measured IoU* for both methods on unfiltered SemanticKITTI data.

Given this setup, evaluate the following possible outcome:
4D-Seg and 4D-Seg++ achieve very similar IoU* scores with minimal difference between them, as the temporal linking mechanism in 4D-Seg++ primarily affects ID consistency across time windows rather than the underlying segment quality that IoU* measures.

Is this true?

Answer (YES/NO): NO